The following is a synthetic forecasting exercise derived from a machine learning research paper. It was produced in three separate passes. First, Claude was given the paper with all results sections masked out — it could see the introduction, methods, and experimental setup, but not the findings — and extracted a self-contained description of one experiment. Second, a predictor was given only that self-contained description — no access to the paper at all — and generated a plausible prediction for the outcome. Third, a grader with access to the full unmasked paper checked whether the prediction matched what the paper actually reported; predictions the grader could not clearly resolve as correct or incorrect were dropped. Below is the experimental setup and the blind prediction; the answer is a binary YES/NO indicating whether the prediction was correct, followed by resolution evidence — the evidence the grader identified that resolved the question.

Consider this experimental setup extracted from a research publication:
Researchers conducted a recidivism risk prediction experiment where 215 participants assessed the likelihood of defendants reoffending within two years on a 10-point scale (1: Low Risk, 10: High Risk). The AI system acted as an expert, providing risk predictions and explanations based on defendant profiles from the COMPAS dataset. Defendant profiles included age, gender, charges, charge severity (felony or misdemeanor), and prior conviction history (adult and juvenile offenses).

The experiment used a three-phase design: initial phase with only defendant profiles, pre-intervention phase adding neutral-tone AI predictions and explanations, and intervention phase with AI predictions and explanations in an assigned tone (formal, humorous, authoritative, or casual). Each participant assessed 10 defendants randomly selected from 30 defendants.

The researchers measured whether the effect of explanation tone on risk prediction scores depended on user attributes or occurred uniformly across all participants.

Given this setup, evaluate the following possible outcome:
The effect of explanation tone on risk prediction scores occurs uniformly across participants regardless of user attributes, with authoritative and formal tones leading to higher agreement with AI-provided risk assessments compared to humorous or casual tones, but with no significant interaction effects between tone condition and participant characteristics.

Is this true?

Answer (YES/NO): NO